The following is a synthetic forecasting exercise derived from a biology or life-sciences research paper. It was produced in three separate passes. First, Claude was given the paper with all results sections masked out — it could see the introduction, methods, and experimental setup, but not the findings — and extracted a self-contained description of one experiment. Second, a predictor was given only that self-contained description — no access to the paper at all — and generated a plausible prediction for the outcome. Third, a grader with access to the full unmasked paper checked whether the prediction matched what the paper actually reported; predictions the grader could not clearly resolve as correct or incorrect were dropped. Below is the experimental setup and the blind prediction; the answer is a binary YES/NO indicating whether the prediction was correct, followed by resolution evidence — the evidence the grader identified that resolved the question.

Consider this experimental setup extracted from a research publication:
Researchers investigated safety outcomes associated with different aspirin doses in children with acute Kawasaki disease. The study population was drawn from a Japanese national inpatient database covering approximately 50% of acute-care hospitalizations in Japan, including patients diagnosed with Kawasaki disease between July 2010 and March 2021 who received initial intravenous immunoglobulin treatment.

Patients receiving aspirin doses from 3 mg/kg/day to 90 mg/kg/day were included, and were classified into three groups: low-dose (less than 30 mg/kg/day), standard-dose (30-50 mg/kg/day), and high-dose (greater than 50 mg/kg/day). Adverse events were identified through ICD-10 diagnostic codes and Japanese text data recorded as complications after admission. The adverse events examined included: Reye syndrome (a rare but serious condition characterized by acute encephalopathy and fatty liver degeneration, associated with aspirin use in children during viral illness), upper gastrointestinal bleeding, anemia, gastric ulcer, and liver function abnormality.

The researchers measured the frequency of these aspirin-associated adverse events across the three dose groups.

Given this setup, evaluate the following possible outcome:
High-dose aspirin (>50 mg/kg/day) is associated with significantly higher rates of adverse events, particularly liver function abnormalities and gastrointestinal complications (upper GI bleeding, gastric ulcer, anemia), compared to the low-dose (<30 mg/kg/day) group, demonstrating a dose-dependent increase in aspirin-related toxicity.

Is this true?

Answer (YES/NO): NO